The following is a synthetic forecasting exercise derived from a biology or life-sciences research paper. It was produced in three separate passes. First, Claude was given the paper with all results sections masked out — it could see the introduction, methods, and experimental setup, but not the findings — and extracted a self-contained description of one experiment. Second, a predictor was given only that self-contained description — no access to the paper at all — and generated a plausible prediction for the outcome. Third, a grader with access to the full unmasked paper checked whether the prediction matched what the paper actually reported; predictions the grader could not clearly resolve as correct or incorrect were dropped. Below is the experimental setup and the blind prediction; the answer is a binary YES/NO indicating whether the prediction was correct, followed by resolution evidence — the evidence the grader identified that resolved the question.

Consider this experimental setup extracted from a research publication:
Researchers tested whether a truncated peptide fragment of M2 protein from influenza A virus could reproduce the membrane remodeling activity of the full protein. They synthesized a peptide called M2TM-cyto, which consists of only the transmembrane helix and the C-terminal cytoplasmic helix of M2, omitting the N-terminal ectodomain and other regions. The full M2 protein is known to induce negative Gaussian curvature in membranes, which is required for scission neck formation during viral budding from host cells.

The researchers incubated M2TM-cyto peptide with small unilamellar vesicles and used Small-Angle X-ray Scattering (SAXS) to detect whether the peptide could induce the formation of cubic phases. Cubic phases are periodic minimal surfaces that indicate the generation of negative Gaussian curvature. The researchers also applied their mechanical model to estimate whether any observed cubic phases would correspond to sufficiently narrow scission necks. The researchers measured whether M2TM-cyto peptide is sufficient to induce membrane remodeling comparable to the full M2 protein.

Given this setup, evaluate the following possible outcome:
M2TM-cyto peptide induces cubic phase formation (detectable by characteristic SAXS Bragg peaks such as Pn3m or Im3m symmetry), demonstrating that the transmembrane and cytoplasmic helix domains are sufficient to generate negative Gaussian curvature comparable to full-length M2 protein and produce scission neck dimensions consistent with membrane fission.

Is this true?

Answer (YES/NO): YES